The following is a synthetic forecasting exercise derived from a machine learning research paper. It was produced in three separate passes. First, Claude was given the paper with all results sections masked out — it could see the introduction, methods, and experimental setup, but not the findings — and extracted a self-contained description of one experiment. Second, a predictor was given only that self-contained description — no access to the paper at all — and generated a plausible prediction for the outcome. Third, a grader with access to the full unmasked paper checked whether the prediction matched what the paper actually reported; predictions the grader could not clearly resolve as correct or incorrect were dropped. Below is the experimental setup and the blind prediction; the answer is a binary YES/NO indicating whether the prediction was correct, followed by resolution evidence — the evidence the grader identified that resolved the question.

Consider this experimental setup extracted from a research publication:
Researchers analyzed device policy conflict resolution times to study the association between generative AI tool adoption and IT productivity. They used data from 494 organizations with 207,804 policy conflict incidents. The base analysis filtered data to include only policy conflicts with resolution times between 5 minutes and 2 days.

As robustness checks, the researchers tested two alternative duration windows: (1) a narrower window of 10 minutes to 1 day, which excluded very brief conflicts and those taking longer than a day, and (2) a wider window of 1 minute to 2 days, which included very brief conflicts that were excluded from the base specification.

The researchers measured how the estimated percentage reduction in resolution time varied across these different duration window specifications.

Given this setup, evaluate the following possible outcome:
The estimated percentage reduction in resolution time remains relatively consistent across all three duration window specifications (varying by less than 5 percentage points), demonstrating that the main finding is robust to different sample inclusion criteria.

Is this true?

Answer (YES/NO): NO